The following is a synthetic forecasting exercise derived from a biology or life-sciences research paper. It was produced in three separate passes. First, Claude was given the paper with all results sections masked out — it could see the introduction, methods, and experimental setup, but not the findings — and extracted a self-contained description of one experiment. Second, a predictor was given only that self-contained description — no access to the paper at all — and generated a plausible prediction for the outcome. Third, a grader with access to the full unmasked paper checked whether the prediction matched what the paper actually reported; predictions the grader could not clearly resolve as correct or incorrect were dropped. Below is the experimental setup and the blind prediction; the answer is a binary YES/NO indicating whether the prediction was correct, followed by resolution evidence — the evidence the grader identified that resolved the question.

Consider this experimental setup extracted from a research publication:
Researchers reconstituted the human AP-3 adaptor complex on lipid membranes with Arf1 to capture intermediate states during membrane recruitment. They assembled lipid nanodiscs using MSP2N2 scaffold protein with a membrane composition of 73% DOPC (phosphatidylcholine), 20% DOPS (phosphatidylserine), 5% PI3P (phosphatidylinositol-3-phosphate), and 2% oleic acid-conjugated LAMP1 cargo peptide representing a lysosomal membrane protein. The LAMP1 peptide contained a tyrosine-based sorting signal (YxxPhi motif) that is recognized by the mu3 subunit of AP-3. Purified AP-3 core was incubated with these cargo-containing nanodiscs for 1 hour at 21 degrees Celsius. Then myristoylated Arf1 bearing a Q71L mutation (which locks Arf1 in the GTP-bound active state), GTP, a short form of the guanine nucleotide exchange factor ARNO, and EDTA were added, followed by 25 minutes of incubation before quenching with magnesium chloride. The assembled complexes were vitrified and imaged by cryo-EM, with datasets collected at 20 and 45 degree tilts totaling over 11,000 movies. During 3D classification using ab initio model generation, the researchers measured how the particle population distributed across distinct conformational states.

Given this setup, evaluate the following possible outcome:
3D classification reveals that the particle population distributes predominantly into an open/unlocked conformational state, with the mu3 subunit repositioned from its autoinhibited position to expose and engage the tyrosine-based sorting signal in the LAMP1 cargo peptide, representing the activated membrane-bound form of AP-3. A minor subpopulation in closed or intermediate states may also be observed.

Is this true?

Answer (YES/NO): NO